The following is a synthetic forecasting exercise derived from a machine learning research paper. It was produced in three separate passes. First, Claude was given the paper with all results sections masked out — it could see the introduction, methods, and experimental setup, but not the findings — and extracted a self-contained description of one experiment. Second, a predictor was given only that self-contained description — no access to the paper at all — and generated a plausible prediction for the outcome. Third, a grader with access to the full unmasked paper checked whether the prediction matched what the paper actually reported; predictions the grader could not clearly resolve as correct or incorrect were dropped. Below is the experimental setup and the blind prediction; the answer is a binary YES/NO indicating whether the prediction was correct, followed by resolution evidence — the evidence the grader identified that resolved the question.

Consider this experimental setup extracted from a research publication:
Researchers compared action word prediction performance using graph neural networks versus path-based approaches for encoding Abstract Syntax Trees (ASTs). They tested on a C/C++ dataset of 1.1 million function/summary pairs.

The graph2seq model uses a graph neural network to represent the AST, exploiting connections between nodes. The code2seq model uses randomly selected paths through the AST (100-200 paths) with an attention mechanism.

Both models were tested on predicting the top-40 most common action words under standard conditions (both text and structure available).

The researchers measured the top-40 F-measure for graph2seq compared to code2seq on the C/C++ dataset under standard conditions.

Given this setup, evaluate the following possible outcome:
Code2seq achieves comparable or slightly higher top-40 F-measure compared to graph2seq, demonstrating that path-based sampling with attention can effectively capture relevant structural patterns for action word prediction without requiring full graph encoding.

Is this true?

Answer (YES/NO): NO